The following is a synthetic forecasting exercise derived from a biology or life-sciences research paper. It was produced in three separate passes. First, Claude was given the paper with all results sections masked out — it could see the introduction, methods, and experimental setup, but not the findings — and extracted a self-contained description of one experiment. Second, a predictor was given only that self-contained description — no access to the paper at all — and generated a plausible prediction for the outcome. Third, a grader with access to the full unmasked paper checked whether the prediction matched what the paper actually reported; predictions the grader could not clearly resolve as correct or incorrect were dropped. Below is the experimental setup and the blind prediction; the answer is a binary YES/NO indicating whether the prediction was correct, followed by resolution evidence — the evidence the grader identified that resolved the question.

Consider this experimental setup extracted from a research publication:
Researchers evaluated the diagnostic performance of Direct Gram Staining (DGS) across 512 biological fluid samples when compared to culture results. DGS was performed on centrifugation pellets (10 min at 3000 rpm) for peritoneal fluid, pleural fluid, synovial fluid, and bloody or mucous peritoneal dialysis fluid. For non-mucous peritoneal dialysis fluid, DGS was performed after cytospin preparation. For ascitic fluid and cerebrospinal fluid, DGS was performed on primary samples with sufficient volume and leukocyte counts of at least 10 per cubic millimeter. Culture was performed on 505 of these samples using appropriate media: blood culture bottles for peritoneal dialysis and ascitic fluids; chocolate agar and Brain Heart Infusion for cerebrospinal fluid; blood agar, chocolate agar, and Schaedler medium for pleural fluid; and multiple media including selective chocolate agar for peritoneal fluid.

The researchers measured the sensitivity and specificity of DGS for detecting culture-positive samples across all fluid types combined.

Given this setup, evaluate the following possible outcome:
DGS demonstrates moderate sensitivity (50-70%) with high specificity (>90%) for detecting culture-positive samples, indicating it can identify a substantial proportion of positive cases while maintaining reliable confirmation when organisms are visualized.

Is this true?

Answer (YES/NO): YES